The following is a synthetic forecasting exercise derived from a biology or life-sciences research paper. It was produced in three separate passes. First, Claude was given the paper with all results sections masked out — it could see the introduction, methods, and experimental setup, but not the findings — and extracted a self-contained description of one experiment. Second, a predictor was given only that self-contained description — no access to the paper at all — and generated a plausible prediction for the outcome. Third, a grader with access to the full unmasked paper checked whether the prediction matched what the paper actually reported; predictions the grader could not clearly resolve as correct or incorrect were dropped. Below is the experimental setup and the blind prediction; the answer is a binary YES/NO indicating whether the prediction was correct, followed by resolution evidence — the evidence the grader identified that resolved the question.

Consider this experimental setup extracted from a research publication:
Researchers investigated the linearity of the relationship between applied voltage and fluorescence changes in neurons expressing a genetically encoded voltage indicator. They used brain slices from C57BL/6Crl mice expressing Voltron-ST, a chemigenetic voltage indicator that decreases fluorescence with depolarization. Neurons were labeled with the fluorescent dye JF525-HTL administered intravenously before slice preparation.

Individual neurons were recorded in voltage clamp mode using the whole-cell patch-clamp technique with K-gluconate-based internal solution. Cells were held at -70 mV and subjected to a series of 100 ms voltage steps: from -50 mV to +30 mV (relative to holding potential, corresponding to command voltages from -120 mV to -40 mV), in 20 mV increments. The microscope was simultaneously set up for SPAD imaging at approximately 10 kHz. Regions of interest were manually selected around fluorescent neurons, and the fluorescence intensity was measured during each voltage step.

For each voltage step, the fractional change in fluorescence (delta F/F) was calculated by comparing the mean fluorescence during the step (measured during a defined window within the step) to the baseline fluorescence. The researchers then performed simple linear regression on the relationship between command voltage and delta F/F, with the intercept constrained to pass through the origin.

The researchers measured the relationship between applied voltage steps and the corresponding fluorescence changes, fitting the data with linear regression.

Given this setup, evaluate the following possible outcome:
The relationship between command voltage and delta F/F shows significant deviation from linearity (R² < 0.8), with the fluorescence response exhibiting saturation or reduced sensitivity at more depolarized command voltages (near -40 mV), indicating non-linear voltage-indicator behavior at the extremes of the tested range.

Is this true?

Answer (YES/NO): NO